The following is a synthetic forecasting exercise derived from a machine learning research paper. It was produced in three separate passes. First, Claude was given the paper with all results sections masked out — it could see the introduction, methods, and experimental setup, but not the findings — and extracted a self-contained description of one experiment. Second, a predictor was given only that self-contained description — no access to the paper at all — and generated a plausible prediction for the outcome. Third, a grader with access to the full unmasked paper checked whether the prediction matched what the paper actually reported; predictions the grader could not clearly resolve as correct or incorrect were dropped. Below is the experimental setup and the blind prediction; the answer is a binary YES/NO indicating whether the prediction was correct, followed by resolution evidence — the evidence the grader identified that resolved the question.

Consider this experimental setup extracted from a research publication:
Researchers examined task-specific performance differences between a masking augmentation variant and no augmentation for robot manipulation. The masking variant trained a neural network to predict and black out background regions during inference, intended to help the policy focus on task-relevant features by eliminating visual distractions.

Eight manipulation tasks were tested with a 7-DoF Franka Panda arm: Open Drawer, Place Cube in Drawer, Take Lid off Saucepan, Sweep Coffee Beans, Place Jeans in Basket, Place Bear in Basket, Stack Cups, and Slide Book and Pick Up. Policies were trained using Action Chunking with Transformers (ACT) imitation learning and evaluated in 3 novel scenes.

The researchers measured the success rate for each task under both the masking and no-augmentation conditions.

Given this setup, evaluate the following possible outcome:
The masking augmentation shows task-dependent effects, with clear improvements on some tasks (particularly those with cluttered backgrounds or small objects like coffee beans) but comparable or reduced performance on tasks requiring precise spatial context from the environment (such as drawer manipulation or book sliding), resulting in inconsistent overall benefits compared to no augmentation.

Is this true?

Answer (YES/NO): NO